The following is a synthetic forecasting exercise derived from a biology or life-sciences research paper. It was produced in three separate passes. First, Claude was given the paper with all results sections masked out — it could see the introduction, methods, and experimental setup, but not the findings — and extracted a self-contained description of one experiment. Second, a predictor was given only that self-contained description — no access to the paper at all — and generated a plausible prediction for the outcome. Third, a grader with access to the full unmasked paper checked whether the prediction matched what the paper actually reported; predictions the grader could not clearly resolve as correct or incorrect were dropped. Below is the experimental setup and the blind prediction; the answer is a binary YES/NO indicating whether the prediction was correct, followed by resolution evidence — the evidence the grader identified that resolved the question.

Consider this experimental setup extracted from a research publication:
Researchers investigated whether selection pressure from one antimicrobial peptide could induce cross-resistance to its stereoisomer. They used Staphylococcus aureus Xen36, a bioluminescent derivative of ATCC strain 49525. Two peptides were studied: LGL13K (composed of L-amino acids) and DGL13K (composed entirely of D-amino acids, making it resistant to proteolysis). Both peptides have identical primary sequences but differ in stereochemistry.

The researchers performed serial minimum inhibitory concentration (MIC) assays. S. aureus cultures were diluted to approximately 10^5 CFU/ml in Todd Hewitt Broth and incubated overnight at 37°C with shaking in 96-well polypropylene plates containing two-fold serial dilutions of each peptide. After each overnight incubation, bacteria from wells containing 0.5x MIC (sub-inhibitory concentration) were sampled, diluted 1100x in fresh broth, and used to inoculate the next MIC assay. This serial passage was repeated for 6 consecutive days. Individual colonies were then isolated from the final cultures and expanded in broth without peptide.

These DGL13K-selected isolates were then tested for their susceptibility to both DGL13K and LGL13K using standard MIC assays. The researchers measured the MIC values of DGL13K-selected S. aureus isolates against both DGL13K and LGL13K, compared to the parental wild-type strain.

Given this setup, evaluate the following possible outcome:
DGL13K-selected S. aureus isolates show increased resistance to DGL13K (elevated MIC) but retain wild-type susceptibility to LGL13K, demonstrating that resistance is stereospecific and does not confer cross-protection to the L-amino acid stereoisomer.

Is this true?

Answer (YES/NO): NO